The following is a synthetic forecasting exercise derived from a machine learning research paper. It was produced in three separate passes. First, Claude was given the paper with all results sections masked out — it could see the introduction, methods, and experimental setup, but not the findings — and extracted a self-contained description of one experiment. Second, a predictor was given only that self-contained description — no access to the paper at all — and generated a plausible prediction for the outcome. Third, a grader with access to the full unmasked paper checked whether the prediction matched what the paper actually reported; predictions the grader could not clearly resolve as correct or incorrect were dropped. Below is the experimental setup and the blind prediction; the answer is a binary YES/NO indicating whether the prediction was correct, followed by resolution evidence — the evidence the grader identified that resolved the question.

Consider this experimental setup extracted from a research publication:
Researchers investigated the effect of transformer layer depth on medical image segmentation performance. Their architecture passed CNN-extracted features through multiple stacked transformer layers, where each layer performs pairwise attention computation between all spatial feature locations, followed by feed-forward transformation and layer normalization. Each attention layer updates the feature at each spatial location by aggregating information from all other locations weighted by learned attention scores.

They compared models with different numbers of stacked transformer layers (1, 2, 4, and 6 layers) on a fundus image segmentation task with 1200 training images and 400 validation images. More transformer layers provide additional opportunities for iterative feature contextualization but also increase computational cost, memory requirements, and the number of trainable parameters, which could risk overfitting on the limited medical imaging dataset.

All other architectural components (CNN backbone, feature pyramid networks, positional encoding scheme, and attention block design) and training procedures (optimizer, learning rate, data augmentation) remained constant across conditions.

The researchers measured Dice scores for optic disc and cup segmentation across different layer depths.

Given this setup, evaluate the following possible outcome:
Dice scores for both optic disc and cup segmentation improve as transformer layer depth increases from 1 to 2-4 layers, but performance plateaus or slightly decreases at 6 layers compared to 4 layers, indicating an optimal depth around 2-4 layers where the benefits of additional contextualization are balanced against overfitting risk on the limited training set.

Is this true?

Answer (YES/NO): NO